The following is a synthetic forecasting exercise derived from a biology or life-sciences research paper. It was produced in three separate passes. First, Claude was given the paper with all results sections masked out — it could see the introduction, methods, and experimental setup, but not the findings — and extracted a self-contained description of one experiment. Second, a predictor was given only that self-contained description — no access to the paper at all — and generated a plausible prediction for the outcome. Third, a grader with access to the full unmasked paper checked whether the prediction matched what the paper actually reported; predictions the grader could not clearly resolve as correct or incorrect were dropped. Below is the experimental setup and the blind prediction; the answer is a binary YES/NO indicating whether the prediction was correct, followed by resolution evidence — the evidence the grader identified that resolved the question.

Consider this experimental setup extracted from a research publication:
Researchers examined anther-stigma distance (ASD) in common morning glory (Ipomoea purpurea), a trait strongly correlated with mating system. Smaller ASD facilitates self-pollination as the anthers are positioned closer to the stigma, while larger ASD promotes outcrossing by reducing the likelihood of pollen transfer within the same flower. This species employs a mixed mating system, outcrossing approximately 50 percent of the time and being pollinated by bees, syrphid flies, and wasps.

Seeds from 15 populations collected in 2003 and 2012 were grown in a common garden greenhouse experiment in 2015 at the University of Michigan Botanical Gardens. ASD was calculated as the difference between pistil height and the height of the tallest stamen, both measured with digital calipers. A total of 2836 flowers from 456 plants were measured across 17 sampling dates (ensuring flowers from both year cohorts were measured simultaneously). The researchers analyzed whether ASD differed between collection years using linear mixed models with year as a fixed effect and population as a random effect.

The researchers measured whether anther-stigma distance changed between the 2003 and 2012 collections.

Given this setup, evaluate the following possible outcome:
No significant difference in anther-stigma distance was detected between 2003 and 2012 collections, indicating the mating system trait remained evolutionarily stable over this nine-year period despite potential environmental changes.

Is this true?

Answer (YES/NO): NO